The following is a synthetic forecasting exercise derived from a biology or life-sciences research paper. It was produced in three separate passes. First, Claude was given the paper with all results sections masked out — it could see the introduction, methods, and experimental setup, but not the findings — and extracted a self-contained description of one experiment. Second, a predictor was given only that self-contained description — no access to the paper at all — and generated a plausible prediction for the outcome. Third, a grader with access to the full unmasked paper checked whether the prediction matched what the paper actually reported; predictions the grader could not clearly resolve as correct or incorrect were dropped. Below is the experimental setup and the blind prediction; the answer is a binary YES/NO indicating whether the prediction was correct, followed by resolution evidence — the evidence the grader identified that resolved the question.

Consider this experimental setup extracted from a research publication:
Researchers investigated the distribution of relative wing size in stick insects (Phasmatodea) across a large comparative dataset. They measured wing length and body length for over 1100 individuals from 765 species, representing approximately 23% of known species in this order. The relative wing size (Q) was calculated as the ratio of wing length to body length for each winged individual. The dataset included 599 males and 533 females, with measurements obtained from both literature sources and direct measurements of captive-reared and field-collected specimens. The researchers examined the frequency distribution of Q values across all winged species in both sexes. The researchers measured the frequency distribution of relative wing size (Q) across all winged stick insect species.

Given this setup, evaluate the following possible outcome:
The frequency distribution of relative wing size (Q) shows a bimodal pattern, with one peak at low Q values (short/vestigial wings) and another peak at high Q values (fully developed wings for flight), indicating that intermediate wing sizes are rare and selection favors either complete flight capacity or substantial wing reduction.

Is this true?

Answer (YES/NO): YES